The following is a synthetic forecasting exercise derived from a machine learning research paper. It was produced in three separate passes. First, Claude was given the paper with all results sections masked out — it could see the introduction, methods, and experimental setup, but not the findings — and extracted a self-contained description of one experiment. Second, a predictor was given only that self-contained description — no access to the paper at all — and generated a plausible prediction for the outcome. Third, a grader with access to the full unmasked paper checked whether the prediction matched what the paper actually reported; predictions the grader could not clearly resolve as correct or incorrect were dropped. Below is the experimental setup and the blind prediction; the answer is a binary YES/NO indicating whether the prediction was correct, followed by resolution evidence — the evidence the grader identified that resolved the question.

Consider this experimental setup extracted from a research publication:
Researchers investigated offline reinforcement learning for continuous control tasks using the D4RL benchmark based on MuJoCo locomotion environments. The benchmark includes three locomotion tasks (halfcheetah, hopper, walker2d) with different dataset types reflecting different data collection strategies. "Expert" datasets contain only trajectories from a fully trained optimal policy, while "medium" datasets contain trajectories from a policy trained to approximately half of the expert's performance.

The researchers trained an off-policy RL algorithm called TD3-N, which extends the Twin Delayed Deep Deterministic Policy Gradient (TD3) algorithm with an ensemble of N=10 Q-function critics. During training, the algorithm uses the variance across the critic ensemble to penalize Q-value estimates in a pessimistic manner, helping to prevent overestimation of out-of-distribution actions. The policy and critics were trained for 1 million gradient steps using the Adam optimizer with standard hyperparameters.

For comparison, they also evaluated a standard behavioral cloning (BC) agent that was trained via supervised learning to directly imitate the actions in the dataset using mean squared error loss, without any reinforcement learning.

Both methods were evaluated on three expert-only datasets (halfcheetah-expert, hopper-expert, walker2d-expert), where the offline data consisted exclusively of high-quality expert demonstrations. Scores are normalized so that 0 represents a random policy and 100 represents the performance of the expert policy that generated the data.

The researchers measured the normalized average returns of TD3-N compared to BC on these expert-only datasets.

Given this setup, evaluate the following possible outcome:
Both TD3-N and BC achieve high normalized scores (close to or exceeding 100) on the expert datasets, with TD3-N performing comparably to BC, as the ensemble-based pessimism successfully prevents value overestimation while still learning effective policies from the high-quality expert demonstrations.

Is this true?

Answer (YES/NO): NO